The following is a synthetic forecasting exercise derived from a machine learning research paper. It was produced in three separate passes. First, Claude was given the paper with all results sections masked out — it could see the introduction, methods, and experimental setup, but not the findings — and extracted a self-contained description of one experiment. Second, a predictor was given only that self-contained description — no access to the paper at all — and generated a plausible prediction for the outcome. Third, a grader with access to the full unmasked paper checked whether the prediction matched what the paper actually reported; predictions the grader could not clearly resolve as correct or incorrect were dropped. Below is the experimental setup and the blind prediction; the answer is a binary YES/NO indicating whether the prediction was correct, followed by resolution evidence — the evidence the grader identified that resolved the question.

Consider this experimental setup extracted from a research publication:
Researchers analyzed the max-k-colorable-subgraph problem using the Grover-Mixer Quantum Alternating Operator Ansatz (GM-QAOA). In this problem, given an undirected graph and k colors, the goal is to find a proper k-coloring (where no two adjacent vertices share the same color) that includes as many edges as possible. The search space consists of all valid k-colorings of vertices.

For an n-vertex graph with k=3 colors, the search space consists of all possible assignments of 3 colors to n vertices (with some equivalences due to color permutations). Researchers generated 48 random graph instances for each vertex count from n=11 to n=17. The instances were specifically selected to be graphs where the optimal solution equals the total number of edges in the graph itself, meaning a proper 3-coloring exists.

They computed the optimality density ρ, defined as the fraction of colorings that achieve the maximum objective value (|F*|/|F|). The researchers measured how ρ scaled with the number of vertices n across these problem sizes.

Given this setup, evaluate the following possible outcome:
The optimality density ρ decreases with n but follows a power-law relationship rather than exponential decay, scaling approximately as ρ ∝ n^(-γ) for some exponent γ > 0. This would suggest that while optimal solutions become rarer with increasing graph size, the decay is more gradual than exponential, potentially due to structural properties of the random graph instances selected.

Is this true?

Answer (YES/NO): NO